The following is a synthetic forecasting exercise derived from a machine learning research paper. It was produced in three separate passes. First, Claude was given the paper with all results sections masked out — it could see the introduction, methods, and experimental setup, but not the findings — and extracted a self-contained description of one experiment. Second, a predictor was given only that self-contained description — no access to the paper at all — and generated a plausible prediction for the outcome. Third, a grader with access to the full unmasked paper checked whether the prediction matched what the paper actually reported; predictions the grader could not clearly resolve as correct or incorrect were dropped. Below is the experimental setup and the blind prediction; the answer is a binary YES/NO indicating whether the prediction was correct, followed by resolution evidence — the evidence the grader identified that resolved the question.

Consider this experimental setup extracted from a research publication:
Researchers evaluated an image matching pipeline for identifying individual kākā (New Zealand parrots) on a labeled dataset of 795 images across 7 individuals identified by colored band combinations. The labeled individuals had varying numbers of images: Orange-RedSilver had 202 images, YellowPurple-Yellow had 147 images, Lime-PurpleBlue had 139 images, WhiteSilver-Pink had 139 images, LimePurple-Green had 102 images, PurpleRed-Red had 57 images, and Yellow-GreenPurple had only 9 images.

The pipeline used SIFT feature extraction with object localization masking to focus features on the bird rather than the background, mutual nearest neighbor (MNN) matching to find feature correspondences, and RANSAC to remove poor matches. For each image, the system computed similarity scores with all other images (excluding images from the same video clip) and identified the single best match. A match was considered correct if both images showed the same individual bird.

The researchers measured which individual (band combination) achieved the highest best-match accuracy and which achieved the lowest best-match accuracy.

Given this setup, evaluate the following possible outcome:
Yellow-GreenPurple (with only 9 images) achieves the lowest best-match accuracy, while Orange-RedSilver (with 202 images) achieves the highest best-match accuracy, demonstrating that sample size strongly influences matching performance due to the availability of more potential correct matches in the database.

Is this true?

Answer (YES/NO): NO